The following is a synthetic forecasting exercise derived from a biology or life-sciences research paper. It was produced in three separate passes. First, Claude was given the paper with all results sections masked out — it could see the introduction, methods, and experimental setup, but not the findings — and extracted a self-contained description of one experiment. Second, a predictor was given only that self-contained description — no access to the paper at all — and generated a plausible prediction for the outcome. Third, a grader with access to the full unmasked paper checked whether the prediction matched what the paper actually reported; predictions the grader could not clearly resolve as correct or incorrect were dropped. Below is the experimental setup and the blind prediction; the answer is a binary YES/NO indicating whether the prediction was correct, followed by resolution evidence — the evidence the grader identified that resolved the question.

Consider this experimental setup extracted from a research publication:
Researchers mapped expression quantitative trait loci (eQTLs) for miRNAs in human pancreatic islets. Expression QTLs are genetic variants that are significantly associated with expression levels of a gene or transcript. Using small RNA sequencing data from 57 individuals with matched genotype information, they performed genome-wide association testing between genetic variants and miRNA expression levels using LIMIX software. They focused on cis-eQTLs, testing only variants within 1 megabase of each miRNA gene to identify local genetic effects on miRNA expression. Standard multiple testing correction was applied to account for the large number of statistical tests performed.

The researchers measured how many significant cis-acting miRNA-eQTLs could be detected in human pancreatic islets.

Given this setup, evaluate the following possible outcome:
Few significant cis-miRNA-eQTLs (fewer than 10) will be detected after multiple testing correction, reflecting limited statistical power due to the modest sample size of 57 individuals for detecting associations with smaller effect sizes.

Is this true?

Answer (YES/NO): YES